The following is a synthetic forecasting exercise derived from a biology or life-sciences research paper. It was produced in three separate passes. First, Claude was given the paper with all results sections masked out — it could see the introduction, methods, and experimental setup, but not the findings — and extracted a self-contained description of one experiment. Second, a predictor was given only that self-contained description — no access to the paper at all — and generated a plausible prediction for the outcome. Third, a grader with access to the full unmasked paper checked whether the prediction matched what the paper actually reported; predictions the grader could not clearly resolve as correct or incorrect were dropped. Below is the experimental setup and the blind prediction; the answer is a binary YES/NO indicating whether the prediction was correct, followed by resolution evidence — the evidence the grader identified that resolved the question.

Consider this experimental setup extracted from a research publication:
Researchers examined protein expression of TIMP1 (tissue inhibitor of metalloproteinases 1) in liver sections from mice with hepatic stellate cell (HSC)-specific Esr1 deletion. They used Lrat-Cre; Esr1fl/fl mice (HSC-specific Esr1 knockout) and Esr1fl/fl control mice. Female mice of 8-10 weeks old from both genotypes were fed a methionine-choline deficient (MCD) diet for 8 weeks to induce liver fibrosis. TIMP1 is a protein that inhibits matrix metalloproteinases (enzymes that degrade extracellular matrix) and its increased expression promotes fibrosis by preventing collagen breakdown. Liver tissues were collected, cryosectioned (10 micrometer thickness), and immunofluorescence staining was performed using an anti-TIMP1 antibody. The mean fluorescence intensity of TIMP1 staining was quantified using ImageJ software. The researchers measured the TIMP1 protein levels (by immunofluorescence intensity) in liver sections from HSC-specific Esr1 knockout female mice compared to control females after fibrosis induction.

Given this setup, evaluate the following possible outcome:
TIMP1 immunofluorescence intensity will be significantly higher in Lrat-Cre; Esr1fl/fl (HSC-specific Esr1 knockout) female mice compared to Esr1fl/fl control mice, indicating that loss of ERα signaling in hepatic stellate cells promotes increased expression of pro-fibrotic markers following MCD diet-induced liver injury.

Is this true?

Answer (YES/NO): YES